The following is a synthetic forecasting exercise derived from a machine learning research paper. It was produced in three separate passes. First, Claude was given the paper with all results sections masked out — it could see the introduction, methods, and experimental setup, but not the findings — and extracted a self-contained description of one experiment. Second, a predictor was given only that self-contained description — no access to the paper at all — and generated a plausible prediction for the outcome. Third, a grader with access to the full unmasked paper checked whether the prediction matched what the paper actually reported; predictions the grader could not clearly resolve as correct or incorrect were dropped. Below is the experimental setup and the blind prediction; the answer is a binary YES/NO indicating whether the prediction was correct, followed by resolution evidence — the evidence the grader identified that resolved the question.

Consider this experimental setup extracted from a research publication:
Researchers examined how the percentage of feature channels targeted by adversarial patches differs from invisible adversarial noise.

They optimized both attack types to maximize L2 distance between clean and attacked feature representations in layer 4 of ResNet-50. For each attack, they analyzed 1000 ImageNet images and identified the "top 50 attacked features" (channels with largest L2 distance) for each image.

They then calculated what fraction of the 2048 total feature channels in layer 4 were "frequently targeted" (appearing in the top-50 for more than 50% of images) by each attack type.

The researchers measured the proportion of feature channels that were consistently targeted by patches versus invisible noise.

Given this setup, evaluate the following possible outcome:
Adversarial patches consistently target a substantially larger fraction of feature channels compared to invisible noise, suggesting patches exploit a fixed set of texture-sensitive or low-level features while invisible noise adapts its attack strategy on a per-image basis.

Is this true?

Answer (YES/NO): YES